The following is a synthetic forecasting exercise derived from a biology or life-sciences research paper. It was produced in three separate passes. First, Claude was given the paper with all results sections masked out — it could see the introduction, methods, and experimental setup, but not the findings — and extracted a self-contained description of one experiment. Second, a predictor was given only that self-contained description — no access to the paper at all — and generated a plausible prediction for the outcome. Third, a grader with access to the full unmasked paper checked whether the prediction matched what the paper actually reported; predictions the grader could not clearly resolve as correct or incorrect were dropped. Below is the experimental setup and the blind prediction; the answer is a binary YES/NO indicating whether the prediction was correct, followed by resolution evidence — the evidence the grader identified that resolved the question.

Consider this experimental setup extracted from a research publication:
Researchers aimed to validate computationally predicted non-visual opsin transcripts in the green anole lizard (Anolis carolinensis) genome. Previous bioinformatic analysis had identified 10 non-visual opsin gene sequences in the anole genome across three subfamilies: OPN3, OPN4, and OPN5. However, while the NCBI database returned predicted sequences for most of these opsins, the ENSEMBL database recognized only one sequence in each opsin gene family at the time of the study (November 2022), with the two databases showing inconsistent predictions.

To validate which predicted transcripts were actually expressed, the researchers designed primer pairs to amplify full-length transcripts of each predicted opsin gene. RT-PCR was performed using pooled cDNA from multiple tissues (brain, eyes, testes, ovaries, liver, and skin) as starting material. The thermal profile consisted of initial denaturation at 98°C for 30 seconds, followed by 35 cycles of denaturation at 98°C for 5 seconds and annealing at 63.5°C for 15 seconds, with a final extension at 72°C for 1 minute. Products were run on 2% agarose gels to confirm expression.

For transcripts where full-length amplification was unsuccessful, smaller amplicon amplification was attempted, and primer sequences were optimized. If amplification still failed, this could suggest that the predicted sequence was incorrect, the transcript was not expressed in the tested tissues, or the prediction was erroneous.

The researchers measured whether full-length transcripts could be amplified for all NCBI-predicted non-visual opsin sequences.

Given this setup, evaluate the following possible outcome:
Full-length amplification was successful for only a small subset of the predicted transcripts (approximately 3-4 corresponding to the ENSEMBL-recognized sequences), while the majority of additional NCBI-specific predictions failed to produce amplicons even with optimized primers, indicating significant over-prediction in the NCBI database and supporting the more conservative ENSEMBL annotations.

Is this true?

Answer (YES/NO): NO